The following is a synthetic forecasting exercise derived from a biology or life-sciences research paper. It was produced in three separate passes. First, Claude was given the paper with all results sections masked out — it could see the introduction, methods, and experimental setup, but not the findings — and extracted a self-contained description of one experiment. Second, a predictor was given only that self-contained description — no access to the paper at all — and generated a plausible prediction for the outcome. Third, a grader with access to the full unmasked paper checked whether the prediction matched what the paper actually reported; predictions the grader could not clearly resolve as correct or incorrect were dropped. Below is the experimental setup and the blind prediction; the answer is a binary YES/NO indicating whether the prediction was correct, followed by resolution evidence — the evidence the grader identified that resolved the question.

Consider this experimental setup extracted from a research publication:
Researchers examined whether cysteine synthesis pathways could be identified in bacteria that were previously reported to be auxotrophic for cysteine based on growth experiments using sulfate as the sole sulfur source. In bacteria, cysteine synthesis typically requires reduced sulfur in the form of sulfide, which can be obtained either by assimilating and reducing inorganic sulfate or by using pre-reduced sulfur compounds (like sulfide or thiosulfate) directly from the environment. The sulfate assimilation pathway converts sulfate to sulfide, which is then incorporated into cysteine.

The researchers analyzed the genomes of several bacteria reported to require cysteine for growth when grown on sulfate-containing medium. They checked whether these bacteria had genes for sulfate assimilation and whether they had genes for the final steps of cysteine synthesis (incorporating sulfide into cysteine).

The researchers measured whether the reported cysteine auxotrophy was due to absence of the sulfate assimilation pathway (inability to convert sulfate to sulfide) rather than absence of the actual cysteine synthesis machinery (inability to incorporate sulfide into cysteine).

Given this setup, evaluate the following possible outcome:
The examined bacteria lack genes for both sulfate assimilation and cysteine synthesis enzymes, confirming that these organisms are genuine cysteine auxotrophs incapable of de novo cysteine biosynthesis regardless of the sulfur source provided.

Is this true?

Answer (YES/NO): NO